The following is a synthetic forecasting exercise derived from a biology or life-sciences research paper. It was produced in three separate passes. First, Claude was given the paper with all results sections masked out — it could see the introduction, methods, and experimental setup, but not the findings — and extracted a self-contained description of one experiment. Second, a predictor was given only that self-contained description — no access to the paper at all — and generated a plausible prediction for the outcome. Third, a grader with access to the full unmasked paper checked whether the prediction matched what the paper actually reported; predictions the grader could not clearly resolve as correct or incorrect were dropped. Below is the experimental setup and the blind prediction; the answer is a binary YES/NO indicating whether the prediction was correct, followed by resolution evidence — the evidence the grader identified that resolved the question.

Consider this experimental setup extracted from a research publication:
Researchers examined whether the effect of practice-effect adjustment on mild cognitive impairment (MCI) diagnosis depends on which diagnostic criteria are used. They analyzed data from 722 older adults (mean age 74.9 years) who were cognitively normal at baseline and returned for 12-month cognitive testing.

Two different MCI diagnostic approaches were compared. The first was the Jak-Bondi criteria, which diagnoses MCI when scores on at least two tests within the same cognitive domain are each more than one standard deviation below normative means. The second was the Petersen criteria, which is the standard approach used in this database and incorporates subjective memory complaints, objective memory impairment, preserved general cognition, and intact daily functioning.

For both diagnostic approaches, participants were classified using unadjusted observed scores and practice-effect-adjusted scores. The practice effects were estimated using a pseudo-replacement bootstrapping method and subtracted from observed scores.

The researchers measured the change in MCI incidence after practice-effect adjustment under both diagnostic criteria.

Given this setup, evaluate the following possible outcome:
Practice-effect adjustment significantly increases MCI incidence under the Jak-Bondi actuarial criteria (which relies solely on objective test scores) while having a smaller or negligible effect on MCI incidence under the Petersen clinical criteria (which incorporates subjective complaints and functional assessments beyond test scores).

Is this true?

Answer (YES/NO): NO